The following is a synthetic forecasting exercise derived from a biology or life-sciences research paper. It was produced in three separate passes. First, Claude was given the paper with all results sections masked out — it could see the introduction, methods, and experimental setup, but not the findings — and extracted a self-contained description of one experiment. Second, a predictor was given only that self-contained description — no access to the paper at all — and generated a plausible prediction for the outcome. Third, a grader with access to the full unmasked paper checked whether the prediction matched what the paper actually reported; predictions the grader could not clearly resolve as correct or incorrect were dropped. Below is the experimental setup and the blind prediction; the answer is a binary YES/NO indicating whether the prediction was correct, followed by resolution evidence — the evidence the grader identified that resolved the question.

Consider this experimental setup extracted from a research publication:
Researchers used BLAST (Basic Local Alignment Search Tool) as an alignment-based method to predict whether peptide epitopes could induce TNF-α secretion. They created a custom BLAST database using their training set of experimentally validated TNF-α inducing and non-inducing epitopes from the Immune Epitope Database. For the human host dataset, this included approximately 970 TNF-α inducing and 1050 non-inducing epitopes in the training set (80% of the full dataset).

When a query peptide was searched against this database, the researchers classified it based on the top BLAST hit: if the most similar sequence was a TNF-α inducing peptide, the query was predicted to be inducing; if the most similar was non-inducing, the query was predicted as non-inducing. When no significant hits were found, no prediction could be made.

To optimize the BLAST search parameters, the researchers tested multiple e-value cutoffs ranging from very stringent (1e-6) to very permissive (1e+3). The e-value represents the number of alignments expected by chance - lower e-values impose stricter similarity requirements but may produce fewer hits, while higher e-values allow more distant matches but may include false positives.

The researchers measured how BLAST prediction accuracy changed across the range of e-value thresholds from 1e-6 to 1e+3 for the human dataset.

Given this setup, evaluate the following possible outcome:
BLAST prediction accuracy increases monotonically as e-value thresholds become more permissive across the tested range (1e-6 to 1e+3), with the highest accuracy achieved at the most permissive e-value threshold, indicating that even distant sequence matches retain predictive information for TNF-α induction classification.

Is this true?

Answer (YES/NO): NO